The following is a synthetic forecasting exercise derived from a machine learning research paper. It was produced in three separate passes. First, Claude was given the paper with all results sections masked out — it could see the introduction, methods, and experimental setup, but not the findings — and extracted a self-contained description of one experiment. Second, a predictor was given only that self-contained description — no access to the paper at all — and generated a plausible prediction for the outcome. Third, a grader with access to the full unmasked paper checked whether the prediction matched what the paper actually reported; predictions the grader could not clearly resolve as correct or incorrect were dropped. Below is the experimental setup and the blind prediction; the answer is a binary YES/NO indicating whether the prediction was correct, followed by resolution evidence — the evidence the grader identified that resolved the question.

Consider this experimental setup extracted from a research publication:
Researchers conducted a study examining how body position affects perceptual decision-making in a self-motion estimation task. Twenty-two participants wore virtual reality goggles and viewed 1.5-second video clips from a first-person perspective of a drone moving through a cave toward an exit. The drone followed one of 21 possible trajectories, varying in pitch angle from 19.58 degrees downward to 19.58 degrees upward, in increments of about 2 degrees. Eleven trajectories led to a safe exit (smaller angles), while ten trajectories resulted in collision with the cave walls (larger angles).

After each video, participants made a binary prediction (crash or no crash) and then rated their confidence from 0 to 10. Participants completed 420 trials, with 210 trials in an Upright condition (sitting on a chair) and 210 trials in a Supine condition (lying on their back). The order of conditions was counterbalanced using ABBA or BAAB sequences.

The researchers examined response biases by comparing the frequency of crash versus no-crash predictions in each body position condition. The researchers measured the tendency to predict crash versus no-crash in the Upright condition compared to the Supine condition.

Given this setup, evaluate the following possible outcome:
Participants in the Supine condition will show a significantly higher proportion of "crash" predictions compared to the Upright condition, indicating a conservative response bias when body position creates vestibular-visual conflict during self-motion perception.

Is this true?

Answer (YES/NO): NO